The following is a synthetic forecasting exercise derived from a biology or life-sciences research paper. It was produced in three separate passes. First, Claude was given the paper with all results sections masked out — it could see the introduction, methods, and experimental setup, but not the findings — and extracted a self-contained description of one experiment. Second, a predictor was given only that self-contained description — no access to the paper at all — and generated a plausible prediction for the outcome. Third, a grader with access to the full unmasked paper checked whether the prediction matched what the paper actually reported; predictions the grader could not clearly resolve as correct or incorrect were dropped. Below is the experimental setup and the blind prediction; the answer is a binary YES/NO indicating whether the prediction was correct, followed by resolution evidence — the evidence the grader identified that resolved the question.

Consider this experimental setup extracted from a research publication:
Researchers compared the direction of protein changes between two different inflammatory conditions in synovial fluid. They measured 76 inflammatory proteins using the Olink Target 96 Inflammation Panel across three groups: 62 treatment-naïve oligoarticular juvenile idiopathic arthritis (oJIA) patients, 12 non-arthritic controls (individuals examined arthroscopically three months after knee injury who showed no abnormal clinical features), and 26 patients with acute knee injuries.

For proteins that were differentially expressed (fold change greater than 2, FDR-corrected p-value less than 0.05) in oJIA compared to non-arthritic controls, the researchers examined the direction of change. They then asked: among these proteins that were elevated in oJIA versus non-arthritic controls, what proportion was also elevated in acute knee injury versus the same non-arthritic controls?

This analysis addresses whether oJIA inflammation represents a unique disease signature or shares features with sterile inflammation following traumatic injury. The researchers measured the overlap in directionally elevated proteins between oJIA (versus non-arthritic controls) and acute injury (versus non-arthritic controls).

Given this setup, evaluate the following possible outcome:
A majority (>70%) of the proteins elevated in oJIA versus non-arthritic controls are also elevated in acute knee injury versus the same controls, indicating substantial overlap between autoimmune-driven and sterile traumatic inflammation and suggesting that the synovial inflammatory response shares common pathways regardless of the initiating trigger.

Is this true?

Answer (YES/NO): YES